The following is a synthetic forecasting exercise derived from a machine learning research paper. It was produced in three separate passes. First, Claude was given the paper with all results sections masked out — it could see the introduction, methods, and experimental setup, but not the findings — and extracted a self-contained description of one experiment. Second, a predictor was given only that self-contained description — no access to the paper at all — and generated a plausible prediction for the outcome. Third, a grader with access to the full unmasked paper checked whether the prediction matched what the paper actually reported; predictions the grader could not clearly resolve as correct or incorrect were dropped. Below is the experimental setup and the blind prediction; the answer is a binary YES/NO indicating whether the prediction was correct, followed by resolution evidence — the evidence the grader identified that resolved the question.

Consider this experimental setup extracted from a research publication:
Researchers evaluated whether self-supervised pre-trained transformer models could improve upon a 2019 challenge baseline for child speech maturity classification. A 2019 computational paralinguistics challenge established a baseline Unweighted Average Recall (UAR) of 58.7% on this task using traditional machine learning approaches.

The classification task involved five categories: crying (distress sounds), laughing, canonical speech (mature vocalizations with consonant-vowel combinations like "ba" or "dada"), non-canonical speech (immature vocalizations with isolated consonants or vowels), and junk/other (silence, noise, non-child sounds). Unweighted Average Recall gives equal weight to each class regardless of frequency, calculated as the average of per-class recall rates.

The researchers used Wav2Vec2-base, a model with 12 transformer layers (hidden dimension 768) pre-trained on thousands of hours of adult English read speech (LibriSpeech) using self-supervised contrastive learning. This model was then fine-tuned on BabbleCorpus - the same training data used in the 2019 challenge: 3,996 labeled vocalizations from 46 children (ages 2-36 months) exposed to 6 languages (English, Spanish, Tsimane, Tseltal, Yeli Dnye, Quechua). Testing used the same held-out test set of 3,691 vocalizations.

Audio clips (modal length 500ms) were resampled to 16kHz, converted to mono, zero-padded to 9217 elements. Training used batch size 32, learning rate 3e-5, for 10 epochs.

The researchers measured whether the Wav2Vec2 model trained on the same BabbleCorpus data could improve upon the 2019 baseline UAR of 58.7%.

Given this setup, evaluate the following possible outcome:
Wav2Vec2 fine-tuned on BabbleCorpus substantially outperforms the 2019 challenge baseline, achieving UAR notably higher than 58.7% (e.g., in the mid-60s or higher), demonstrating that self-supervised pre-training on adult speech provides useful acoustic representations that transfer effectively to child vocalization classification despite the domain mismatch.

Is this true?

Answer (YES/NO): NO